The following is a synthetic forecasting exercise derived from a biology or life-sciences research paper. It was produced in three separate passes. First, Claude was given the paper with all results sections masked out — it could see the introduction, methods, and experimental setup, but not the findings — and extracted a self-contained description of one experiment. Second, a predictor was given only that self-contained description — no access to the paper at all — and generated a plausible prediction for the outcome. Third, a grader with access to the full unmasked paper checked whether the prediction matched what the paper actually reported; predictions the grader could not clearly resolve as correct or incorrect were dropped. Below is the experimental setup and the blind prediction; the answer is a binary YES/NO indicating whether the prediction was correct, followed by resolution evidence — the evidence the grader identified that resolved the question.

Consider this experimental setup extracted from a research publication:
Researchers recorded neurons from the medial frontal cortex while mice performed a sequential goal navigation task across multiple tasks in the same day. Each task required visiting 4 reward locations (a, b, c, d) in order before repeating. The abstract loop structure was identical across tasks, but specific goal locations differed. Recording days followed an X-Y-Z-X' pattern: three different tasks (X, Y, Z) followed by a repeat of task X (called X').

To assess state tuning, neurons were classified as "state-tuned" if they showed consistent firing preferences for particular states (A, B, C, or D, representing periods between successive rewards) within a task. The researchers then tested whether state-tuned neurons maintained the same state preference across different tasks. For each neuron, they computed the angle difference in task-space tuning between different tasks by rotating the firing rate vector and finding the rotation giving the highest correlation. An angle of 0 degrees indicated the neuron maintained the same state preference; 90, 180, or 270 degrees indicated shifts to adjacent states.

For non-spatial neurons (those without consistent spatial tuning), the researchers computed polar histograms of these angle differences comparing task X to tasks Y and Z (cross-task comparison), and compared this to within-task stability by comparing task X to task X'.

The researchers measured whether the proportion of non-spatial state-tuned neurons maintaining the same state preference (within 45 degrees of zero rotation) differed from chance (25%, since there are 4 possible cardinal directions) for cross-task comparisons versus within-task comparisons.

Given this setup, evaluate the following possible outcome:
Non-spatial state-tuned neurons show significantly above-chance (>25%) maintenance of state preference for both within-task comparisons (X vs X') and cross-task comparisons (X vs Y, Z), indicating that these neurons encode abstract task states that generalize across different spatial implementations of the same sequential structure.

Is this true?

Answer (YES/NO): NO